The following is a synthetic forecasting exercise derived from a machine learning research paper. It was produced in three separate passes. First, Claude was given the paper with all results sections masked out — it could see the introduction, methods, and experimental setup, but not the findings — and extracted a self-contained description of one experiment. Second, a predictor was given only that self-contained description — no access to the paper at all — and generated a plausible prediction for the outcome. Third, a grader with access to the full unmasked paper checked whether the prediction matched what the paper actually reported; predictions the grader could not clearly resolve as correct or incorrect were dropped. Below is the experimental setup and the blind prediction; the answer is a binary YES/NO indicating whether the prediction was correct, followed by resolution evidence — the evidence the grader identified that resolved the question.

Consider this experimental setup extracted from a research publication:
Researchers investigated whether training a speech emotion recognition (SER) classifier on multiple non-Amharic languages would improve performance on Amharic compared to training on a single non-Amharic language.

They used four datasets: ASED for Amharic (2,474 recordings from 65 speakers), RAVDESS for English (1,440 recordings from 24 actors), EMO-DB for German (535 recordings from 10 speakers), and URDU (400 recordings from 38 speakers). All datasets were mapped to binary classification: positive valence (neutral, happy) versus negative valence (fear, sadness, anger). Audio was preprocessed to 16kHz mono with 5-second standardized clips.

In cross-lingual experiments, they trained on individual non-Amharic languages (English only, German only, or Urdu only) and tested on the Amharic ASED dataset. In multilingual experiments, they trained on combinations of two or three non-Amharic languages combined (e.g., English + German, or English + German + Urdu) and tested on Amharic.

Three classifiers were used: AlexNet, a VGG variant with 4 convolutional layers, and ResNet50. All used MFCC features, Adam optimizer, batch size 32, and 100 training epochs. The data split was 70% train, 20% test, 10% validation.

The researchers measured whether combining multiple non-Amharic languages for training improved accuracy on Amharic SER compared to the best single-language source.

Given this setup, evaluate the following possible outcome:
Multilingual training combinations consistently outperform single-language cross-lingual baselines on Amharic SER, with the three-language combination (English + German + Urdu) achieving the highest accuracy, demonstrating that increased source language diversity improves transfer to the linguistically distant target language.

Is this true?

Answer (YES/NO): NO